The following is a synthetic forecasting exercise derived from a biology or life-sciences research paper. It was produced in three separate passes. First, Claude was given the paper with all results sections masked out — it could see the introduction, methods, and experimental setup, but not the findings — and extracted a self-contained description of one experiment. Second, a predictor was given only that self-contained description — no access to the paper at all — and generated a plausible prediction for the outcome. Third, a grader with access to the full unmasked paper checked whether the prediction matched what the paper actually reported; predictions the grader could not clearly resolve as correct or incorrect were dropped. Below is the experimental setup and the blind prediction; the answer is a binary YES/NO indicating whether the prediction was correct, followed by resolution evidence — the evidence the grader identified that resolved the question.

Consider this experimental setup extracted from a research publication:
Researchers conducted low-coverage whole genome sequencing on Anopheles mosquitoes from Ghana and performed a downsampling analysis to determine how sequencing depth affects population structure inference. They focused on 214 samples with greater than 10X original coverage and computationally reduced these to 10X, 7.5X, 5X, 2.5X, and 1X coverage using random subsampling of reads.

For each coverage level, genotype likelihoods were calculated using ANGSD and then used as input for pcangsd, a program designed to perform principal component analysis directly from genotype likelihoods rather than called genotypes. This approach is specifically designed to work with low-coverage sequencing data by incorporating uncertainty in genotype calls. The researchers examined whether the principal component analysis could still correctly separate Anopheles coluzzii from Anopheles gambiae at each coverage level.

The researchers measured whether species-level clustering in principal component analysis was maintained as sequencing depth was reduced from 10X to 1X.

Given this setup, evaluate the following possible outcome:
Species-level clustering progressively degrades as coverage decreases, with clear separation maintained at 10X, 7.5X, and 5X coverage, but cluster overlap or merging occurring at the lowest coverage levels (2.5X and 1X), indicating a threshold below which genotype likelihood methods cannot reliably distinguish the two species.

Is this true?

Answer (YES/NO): NO